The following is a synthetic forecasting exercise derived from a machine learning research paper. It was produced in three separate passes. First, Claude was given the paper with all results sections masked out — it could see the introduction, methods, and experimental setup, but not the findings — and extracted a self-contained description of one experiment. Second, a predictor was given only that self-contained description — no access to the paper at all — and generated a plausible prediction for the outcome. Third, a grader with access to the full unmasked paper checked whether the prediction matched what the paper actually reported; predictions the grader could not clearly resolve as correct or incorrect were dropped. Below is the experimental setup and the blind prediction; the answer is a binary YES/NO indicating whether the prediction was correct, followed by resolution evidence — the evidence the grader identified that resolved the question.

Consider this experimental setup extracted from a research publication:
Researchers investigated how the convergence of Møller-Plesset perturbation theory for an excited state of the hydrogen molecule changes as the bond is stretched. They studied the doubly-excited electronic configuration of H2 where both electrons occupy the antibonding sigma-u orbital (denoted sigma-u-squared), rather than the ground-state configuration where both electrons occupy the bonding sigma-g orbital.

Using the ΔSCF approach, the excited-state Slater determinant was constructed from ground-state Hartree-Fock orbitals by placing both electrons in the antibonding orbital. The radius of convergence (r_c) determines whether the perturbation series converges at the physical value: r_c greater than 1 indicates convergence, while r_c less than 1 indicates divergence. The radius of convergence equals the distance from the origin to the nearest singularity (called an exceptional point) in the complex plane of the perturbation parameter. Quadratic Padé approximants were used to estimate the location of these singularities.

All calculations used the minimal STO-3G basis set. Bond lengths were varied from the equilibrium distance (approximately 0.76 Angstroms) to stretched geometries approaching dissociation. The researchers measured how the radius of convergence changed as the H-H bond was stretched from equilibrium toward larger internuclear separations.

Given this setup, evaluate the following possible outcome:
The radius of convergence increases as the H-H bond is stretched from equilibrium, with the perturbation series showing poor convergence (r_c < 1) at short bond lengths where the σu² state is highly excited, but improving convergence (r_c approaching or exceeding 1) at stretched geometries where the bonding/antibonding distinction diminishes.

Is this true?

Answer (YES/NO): NO